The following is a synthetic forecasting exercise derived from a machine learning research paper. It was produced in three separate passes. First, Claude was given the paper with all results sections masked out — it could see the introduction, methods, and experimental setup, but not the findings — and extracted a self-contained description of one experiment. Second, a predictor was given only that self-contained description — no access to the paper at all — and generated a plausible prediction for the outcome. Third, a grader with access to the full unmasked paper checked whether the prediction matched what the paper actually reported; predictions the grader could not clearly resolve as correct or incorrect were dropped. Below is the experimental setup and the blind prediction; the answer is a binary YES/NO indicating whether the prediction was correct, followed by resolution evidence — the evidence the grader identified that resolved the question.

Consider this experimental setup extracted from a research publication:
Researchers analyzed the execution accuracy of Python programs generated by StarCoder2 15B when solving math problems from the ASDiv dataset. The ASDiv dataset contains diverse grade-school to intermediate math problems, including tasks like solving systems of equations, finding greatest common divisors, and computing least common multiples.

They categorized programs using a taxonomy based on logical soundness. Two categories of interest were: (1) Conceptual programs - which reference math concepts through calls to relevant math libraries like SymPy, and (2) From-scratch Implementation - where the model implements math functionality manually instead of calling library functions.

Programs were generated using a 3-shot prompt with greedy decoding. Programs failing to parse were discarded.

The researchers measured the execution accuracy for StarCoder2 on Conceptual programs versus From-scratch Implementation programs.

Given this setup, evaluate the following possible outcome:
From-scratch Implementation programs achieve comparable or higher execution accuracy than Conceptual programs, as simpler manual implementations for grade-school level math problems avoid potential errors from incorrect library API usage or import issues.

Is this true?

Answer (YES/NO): YES